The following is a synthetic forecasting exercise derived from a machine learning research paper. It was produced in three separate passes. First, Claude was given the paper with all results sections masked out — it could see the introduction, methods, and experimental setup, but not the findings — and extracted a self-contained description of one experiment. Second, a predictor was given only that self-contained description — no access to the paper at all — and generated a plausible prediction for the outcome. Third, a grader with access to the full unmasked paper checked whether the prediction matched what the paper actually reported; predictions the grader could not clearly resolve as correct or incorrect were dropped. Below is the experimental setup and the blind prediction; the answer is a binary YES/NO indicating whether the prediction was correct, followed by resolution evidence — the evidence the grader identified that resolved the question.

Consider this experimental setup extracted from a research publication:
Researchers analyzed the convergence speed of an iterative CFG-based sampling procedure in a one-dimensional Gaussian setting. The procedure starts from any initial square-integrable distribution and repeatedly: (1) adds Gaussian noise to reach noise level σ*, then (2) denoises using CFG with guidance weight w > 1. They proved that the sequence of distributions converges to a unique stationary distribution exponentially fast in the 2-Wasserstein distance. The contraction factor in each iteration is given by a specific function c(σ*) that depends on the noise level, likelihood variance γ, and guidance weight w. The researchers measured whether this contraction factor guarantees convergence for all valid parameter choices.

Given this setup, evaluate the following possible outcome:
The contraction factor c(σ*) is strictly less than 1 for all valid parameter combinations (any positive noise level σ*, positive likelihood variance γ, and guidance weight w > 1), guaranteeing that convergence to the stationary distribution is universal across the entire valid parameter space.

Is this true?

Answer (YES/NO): YES